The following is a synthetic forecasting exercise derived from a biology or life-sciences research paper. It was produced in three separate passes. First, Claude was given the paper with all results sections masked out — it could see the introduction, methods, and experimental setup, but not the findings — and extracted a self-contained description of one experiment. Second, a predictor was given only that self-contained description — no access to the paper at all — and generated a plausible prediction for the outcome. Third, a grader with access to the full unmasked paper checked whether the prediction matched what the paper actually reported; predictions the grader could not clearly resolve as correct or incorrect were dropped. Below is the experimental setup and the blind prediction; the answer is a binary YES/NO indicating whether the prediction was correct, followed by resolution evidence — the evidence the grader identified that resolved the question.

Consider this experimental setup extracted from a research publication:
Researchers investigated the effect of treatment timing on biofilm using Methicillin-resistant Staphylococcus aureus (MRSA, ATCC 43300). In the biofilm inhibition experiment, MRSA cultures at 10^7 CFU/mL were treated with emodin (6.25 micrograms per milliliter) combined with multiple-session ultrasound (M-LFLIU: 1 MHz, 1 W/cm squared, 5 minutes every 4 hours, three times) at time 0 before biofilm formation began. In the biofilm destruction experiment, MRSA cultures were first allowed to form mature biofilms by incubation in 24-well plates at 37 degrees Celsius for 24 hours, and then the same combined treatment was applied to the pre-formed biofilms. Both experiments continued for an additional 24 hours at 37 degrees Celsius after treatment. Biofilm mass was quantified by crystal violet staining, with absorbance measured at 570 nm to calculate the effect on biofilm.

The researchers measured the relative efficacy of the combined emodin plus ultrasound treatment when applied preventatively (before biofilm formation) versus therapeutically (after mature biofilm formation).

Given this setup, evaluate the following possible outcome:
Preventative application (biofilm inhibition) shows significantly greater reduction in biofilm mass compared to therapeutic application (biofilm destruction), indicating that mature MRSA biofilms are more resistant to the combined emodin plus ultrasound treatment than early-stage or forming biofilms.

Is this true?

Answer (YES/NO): NO